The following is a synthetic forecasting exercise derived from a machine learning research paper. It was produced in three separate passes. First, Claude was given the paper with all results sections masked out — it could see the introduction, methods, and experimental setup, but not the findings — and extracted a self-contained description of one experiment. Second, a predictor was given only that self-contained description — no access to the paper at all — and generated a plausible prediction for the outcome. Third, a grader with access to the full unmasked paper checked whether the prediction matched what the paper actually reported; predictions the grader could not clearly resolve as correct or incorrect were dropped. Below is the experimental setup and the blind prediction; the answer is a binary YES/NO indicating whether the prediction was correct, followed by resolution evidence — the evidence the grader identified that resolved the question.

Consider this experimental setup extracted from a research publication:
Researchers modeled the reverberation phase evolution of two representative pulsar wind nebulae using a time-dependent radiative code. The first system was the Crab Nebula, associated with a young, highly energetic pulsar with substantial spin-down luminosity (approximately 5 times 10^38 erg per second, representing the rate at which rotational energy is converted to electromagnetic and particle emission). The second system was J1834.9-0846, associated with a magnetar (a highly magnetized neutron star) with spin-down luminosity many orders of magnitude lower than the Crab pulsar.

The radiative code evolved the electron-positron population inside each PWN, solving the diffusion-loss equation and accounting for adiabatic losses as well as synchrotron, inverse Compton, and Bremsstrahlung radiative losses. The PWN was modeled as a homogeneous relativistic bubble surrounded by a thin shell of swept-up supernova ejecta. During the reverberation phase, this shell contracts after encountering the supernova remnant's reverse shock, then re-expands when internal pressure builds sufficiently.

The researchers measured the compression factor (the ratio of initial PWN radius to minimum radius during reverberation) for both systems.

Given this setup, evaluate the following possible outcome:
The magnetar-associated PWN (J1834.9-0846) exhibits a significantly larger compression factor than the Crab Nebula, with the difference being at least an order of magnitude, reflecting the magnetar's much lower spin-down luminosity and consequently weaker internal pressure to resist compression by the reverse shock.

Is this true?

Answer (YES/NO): YES